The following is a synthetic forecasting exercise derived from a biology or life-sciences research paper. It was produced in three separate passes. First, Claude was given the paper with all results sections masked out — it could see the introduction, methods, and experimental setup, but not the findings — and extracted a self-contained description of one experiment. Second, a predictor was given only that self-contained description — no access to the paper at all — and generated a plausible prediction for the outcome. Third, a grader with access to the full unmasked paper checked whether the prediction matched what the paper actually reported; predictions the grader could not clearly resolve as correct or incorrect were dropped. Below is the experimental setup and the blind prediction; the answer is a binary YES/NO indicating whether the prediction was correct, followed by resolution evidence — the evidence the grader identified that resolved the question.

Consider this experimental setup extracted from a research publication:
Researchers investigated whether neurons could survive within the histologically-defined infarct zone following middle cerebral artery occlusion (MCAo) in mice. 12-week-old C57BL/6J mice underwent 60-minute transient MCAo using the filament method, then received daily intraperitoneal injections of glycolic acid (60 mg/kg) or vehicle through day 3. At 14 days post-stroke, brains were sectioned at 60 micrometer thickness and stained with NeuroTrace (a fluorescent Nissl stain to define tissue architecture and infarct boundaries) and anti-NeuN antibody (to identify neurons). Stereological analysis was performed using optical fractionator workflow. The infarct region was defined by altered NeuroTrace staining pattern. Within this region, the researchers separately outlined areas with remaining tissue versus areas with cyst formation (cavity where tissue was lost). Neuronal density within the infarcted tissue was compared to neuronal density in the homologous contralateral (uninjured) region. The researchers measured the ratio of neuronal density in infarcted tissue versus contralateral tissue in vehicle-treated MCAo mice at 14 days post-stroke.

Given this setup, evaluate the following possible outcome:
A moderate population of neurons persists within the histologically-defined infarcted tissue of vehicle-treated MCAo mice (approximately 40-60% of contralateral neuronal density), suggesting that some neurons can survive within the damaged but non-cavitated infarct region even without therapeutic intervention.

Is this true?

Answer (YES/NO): NO